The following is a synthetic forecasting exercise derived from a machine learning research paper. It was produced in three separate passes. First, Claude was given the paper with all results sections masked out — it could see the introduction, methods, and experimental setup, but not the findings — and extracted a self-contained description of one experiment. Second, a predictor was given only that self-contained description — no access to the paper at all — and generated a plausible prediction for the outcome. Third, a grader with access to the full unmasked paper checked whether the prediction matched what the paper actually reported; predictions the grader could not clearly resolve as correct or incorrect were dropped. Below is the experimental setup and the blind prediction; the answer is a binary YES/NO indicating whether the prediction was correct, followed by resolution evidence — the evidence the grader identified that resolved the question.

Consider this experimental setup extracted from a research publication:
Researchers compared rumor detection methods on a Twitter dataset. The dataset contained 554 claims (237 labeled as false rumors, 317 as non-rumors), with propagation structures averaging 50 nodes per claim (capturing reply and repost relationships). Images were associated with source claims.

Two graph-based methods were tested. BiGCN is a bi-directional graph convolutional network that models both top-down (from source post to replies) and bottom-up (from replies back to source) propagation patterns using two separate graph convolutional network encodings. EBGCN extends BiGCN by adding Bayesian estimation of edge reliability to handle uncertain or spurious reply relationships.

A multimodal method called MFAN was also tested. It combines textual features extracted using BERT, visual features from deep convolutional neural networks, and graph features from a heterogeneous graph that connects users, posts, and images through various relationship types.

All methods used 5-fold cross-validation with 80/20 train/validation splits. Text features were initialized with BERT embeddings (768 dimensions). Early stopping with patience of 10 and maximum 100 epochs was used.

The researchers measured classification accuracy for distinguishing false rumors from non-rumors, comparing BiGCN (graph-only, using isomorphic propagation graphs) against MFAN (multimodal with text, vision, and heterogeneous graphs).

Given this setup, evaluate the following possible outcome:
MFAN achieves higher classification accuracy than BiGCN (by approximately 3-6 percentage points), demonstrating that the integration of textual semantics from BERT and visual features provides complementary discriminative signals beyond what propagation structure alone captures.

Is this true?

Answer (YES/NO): NO